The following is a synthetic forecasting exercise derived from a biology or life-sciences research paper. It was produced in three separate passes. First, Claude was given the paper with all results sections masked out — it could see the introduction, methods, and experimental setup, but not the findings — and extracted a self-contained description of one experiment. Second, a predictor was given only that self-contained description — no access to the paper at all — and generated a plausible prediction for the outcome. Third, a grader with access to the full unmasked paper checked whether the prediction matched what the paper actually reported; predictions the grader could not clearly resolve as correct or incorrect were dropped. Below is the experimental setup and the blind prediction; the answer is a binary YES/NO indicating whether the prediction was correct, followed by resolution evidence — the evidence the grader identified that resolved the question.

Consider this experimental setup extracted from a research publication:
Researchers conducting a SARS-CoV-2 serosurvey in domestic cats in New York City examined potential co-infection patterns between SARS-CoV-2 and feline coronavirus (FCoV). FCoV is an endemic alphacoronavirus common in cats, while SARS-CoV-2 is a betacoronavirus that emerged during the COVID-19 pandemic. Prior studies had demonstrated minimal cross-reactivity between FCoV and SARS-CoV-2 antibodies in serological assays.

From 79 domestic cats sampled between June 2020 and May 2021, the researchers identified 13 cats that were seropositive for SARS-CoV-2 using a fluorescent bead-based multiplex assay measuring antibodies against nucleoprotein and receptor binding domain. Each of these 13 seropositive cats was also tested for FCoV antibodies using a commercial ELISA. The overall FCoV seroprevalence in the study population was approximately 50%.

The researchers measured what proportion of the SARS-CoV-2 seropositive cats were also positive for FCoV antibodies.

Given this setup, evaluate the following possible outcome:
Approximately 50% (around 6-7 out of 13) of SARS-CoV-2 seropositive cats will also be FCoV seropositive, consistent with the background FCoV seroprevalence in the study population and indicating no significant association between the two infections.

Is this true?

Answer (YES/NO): YES